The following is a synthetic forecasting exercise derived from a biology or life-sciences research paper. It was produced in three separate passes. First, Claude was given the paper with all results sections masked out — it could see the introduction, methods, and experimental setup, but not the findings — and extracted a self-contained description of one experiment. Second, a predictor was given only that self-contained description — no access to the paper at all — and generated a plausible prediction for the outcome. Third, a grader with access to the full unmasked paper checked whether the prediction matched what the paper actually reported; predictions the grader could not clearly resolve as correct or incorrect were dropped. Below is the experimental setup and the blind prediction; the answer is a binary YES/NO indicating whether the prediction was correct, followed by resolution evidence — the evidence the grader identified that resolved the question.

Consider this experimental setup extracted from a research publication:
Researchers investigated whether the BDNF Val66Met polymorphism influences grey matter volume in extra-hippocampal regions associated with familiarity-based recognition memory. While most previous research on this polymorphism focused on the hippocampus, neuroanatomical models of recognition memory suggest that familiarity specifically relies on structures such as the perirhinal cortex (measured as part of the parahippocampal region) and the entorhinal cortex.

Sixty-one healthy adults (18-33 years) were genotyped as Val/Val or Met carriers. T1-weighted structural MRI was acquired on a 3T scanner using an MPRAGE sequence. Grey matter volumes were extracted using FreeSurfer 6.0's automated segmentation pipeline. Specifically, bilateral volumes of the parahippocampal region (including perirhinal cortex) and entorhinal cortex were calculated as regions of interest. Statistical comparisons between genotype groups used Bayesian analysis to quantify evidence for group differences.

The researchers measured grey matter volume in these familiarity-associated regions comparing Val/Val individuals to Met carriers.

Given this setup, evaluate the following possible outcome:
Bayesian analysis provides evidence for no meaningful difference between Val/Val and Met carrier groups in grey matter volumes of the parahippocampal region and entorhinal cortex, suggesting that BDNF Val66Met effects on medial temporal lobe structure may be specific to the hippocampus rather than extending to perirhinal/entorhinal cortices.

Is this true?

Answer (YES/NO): NO